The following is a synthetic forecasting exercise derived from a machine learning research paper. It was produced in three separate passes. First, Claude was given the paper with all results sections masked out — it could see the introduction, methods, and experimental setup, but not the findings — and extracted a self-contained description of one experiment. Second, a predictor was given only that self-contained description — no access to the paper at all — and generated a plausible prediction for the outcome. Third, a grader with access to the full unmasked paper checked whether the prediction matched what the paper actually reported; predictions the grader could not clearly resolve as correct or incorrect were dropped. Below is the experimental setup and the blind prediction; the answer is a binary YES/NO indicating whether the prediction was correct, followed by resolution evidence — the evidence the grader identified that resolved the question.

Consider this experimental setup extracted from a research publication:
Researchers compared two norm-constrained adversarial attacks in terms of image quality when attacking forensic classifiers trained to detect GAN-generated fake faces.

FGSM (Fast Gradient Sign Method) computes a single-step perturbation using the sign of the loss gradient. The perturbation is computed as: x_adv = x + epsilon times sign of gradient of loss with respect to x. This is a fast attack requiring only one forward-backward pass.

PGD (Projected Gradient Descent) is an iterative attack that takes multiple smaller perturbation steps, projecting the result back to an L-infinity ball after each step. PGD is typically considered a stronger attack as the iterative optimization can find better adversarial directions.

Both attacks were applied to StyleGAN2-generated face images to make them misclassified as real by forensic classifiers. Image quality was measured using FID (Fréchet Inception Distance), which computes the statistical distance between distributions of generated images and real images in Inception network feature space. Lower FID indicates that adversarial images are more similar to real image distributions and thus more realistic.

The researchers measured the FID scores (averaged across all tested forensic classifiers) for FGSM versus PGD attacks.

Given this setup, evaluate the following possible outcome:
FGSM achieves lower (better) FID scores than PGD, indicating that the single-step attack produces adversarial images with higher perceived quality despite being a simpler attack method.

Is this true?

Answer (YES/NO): YES